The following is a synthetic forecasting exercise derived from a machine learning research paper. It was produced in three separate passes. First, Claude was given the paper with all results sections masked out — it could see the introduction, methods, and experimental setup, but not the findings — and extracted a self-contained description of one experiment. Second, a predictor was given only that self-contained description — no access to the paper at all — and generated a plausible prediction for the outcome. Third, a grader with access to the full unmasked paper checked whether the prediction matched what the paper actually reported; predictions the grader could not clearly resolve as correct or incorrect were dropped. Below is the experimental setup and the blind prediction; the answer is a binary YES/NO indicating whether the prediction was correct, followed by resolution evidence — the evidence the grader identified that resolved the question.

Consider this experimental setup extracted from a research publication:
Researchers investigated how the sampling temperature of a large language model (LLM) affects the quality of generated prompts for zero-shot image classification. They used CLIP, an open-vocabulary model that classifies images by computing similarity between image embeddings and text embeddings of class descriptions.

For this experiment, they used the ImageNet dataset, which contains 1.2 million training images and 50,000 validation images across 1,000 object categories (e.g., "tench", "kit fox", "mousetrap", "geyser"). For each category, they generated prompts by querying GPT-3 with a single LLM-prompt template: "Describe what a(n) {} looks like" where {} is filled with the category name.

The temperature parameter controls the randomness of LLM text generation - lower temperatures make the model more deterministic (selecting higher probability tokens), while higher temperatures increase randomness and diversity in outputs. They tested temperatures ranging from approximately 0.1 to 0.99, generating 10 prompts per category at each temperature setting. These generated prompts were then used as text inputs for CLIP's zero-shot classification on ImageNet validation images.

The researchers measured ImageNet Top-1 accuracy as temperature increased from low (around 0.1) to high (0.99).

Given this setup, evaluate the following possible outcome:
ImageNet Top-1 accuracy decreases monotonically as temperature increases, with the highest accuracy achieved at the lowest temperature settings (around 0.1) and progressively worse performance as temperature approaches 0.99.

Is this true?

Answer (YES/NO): NO